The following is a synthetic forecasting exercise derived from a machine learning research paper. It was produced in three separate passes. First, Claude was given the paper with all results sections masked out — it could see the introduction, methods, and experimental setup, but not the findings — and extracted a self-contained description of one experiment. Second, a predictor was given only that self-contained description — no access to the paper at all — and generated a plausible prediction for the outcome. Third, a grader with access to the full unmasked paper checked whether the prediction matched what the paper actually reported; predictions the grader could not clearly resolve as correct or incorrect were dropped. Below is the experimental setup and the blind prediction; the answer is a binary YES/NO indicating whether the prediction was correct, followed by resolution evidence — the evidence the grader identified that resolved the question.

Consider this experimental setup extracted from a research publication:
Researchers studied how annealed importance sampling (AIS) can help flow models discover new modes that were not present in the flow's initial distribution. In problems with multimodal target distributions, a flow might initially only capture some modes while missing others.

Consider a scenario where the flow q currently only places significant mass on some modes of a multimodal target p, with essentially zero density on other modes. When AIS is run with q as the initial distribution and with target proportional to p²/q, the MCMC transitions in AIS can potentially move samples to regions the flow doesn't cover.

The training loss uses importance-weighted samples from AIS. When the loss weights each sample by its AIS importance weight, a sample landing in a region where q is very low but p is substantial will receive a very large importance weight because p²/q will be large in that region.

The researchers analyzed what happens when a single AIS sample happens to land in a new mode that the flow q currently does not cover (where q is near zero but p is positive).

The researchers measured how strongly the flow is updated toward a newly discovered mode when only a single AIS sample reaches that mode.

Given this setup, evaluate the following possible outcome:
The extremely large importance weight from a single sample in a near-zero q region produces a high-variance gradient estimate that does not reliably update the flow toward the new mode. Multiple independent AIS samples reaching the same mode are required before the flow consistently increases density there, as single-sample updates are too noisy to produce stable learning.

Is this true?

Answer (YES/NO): NO